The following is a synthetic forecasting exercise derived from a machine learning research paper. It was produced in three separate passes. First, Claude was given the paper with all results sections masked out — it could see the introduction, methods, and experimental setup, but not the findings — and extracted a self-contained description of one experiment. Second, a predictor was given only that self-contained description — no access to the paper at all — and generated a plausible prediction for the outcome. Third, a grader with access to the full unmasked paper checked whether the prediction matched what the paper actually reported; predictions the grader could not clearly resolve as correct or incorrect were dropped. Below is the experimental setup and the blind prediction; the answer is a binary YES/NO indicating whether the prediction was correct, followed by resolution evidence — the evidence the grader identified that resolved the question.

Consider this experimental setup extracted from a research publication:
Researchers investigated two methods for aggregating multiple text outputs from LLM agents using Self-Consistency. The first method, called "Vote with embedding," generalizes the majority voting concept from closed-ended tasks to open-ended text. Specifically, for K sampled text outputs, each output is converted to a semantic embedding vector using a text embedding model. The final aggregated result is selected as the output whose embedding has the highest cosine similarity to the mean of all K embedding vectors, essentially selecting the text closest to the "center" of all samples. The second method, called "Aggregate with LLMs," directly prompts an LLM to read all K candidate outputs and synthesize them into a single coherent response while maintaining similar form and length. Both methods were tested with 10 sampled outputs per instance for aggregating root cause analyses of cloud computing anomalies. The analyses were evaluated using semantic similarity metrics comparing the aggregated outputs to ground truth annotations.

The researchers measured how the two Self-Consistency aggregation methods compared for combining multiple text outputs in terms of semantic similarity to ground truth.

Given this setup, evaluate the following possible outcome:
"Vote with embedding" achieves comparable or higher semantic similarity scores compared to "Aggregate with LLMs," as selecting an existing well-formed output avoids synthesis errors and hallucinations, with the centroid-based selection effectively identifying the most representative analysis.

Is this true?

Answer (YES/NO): NO